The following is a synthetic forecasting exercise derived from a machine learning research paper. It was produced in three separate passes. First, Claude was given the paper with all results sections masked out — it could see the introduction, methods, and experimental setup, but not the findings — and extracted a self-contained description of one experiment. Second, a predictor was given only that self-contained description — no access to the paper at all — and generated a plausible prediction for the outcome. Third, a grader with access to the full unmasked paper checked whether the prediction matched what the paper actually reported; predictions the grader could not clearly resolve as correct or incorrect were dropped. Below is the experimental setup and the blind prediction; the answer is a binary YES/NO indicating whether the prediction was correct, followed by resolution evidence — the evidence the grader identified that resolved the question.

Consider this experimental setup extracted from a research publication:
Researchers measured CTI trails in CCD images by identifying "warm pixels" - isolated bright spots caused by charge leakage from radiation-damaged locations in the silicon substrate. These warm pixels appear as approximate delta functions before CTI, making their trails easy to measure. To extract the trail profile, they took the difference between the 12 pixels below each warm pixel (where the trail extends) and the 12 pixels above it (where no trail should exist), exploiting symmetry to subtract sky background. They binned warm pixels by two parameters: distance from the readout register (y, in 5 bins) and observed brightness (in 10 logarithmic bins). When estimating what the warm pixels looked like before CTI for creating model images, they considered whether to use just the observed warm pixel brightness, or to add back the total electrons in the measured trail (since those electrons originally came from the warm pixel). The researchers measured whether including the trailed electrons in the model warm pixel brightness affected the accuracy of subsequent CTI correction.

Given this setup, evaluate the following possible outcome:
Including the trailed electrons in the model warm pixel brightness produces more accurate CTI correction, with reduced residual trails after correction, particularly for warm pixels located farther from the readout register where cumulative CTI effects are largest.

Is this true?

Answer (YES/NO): NO